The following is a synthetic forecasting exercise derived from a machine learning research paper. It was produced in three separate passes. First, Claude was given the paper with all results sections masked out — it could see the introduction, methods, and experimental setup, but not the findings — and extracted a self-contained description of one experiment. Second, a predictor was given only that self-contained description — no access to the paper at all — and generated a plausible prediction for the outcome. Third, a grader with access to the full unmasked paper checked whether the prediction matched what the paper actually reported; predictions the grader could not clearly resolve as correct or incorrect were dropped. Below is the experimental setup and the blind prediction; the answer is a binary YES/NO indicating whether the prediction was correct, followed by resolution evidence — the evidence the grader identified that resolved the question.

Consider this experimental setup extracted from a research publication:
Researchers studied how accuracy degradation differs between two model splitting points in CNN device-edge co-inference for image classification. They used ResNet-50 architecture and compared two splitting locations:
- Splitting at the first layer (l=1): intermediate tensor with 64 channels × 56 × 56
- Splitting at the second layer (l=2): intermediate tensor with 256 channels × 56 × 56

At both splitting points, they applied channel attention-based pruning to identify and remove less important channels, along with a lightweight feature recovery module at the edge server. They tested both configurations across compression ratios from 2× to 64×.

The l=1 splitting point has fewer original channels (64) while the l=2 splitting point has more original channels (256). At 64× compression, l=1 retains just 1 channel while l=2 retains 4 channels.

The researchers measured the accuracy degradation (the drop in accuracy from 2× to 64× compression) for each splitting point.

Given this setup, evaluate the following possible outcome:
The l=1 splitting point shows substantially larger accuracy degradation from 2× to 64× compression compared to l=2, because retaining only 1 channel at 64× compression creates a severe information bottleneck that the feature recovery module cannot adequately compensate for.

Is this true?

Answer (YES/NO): YES